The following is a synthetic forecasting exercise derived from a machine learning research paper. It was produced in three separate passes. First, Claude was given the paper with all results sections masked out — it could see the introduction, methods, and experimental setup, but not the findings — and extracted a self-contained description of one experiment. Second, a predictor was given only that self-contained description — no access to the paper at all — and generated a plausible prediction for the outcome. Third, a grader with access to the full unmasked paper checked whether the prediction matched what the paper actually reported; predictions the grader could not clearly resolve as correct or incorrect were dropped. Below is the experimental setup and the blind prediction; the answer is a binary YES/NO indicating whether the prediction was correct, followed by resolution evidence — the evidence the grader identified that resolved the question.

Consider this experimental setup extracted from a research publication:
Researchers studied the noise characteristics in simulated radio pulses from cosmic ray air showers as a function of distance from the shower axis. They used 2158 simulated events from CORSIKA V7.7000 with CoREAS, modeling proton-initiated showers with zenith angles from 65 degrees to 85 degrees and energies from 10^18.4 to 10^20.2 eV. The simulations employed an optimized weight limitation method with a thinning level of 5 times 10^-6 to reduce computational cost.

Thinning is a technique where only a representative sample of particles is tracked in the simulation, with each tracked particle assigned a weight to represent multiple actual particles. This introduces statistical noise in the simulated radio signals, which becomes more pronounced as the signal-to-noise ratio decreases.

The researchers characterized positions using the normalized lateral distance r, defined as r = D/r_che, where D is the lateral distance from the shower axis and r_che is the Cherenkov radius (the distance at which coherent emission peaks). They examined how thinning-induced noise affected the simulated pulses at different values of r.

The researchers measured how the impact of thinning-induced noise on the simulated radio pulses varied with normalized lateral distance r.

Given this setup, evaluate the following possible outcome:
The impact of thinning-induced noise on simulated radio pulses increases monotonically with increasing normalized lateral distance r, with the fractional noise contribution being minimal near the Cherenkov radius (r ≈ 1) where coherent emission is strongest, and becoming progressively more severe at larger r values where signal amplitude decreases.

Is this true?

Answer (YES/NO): NO